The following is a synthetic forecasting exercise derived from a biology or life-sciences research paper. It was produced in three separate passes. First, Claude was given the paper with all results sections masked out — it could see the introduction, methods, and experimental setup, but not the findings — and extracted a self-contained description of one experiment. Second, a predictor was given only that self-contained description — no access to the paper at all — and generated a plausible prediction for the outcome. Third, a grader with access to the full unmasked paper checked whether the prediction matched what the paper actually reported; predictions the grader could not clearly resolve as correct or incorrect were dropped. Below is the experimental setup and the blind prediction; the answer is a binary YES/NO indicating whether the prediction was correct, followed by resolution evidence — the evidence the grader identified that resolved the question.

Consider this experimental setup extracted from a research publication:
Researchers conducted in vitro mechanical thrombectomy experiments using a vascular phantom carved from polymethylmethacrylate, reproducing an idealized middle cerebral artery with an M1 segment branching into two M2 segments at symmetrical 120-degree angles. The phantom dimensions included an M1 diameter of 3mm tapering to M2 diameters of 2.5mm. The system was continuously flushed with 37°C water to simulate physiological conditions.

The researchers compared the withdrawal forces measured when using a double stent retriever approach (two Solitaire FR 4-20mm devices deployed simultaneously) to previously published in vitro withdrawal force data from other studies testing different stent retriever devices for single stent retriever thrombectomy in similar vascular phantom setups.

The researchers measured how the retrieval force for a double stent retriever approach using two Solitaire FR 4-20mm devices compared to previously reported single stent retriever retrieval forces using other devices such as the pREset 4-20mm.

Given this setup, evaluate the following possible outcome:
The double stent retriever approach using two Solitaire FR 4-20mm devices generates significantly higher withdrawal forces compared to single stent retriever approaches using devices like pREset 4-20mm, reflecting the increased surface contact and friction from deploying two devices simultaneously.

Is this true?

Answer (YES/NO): NO